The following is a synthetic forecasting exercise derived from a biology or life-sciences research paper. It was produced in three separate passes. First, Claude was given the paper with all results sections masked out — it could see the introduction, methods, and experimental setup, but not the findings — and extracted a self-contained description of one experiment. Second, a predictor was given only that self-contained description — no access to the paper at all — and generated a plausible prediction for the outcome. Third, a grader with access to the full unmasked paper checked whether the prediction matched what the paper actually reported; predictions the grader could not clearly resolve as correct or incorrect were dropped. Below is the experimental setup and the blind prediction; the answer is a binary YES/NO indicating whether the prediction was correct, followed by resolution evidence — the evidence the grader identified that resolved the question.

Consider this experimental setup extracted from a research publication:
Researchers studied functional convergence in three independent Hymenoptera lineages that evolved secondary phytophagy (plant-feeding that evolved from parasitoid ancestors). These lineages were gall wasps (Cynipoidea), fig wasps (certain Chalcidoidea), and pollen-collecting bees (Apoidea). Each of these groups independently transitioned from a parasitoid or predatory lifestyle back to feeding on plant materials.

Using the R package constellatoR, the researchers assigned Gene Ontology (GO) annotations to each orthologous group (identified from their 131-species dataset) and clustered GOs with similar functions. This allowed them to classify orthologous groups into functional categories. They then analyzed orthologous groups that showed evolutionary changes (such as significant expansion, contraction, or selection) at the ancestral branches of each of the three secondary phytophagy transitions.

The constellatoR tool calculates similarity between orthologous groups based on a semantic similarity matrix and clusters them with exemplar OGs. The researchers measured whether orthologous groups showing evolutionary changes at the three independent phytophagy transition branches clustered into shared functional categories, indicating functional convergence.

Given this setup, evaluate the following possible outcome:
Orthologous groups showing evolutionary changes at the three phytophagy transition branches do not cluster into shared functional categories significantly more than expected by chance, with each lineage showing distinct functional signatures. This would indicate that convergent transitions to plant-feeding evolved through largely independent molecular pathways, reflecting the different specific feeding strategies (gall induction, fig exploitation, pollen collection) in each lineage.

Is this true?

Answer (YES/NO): NO